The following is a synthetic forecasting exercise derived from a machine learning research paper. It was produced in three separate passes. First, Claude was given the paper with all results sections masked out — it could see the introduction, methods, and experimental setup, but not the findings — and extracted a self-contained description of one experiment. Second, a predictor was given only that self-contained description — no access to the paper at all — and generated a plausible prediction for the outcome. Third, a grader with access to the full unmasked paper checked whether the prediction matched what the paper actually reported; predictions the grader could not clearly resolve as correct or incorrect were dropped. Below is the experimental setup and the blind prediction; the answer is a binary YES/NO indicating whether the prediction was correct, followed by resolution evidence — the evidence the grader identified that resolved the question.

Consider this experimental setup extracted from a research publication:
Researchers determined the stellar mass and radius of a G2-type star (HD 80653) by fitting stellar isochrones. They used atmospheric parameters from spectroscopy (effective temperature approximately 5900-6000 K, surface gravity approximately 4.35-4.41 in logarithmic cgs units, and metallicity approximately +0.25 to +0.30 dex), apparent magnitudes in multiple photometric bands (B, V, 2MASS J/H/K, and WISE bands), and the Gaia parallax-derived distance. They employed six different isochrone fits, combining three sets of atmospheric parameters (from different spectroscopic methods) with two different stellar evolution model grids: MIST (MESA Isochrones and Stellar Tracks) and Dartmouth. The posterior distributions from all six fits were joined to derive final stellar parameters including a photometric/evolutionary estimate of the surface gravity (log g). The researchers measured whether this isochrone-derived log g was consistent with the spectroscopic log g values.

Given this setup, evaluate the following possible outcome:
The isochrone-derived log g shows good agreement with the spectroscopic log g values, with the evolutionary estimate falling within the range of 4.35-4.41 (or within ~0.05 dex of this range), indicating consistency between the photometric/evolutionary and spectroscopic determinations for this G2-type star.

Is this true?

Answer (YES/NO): YES